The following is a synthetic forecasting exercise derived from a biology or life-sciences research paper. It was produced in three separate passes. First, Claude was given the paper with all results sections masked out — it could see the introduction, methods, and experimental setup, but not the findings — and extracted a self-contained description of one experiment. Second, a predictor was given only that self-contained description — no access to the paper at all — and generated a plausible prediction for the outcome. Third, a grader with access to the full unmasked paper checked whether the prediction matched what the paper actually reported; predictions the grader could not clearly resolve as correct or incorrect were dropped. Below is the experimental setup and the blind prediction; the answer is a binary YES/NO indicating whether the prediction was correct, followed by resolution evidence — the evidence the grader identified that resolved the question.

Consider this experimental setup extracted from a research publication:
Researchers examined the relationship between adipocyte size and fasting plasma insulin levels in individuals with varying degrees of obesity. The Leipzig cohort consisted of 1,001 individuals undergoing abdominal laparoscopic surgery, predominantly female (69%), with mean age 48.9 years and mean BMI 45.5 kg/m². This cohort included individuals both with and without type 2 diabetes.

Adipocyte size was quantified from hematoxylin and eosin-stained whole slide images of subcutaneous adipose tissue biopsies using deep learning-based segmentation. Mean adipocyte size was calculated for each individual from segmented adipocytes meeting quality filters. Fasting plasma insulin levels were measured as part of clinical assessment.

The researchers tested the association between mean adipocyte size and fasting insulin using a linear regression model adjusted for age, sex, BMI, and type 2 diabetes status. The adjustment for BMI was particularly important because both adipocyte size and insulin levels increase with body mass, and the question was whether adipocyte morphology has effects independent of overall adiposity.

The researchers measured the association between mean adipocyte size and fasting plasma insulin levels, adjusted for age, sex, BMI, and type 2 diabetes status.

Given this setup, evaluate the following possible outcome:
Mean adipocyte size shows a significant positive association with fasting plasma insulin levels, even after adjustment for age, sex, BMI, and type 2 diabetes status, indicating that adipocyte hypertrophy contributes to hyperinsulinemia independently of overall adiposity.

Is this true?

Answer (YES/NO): NO